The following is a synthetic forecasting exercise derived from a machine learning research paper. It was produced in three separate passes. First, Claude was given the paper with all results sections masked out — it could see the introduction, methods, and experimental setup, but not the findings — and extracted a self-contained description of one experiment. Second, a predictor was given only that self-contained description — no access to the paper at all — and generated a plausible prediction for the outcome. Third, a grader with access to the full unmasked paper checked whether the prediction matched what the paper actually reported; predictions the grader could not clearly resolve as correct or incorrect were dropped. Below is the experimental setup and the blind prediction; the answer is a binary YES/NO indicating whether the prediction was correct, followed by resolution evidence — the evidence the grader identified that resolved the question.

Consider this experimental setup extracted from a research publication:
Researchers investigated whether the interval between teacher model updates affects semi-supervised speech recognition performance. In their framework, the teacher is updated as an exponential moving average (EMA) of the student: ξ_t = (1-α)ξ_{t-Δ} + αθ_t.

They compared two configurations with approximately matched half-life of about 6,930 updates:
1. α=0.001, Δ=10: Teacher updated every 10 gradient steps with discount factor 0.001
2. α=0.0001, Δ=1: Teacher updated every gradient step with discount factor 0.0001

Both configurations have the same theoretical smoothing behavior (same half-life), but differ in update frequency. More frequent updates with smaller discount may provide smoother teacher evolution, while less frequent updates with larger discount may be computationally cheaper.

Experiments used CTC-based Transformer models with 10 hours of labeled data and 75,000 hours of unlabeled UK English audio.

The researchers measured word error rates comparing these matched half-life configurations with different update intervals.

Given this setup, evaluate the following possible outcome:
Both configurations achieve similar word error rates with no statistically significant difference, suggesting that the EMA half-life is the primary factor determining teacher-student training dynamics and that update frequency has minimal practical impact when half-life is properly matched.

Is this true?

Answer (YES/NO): YES